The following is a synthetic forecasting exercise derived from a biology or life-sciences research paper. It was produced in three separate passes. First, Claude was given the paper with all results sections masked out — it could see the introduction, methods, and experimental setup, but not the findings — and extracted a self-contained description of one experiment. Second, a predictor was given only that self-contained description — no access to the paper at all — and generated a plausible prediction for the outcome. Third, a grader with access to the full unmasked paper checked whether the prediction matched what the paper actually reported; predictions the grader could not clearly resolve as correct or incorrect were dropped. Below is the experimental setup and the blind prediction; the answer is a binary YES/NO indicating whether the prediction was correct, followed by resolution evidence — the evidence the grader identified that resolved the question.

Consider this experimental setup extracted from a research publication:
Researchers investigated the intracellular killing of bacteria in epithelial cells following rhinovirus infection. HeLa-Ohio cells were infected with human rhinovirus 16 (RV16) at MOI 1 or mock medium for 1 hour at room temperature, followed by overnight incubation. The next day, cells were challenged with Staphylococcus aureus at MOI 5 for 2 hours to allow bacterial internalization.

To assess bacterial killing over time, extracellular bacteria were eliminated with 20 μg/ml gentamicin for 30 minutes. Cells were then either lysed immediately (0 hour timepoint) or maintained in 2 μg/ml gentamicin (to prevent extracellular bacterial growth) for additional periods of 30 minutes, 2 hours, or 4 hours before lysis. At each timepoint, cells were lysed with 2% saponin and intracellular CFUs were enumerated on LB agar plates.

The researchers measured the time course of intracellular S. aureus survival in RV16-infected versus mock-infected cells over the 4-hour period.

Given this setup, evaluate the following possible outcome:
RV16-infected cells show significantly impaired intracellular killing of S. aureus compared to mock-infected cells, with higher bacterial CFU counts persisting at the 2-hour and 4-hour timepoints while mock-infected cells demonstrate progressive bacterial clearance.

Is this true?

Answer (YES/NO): NO